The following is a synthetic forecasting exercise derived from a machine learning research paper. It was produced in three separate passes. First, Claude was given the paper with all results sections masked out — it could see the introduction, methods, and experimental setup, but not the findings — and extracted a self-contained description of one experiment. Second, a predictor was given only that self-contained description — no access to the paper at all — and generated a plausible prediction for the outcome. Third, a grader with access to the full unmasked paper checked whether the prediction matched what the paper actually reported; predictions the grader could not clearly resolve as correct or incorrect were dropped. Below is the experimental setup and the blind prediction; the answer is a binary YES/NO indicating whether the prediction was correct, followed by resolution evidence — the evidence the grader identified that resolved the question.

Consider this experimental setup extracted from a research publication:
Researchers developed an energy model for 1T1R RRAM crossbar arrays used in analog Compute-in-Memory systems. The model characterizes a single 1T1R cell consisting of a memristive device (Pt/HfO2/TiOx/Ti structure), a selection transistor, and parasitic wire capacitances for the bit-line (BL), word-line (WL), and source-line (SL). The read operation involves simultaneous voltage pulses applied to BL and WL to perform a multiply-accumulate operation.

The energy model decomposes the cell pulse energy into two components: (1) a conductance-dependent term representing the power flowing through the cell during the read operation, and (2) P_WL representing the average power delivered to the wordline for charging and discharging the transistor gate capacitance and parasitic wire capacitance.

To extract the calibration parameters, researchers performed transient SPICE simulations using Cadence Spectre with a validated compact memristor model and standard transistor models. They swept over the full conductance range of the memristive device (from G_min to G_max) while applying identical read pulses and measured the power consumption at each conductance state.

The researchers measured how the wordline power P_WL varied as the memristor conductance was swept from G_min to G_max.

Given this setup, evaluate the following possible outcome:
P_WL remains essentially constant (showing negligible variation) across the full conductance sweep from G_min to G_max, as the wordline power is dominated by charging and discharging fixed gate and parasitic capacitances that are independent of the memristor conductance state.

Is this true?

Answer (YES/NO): YES